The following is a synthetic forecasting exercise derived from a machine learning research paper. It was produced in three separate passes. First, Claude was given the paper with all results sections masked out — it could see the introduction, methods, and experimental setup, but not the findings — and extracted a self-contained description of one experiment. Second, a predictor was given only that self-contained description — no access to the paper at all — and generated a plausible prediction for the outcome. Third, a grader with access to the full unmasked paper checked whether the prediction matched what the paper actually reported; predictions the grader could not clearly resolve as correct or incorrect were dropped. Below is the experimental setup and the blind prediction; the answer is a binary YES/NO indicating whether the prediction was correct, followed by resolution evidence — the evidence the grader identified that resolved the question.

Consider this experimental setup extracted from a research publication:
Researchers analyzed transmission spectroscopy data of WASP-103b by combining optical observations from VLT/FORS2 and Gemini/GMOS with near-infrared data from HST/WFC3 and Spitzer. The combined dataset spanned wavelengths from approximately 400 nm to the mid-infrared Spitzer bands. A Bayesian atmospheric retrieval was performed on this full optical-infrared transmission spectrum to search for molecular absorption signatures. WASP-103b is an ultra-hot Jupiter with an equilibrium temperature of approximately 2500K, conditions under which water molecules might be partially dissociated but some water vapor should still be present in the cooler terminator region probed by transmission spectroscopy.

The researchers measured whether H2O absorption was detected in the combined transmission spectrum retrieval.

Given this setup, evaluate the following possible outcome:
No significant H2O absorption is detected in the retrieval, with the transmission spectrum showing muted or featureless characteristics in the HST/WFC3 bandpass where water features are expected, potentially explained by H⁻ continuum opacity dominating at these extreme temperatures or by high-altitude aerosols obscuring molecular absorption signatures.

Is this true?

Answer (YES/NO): NO